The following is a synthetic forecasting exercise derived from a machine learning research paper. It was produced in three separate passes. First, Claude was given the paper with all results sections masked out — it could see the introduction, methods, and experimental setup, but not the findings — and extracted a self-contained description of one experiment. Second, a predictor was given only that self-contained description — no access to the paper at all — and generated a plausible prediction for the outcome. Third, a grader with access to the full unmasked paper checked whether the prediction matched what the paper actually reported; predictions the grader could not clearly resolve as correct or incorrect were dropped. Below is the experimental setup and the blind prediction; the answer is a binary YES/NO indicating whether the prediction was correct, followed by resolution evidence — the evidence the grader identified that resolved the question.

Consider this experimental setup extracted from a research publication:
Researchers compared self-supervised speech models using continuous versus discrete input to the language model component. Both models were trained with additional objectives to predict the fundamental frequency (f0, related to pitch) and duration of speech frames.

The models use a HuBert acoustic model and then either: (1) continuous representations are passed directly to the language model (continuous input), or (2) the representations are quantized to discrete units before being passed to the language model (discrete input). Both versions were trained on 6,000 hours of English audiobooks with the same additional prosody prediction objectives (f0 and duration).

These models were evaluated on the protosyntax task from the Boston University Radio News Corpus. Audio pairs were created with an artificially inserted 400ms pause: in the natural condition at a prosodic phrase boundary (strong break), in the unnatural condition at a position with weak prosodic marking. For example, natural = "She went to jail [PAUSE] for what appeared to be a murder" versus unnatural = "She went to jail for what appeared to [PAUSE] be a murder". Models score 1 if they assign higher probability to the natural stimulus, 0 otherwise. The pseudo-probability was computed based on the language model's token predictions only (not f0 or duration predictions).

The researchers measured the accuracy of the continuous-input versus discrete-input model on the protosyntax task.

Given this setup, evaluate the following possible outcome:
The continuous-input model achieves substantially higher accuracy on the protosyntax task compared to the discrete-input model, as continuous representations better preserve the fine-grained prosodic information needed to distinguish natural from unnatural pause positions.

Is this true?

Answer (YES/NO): NO